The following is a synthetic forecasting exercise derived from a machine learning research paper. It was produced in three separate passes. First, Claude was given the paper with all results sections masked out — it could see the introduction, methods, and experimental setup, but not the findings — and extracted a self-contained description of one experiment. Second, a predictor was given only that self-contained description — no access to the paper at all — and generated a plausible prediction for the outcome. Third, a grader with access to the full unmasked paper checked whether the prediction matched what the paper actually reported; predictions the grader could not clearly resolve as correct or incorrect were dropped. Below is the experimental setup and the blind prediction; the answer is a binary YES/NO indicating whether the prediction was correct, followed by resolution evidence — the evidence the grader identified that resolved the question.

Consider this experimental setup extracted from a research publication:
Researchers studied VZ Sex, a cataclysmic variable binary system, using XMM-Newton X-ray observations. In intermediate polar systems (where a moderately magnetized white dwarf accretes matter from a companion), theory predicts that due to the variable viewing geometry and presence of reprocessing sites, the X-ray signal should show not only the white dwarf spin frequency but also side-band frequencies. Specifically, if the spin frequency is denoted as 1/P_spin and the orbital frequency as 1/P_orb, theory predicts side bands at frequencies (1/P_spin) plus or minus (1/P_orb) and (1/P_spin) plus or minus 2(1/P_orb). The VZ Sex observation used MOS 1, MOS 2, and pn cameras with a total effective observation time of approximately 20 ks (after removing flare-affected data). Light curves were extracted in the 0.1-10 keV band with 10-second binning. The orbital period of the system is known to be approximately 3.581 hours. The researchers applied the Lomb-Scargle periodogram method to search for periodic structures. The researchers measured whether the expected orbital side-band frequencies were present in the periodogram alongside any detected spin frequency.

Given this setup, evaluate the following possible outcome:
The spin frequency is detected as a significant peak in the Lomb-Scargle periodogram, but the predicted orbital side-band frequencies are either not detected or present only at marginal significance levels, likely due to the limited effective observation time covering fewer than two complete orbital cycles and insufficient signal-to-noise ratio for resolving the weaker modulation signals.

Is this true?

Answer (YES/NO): NO